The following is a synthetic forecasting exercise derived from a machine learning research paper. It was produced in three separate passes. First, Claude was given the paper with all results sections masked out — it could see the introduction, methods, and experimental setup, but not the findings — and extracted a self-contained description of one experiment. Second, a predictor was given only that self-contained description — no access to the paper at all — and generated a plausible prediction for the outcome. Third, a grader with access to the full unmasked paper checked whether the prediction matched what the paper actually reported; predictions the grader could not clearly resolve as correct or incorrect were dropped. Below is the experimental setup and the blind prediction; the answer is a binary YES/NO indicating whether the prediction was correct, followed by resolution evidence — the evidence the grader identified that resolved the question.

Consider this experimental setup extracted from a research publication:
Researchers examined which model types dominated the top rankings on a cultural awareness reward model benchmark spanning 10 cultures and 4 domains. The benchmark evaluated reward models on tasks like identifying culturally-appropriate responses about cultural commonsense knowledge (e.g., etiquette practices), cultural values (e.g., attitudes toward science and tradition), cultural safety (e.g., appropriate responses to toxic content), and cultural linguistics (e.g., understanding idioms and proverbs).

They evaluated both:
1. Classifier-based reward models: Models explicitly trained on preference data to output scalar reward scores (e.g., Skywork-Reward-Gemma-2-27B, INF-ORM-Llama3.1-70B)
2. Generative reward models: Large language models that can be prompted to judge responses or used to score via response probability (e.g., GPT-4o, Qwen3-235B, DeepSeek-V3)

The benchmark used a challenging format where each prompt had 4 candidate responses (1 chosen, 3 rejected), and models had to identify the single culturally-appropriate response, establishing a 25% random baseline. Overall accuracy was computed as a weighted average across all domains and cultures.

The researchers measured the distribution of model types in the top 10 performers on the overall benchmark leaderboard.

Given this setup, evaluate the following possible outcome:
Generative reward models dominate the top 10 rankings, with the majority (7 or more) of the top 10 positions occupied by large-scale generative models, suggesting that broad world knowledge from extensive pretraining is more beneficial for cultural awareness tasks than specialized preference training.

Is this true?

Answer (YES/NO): YES